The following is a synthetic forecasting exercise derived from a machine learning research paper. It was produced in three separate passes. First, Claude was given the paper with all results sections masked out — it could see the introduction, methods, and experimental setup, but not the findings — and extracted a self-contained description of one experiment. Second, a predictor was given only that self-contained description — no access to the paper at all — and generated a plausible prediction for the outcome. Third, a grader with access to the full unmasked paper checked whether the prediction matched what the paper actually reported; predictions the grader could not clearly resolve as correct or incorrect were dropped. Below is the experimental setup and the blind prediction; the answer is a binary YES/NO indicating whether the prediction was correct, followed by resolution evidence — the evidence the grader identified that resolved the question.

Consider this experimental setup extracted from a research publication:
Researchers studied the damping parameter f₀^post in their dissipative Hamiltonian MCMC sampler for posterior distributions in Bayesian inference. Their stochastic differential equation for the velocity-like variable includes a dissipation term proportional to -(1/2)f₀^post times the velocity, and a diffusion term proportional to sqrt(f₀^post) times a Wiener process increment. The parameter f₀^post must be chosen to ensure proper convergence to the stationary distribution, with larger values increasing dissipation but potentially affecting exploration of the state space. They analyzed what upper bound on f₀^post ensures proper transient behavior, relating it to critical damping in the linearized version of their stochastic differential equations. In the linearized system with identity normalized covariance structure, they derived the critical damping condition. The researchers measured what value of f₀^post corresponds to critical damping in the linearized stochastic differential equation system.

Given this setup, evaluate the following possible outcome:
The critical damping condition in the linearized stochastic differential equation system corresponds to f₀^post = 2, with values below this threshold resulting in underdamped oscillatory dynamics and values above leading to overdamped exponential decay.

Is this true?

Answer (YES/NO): NO